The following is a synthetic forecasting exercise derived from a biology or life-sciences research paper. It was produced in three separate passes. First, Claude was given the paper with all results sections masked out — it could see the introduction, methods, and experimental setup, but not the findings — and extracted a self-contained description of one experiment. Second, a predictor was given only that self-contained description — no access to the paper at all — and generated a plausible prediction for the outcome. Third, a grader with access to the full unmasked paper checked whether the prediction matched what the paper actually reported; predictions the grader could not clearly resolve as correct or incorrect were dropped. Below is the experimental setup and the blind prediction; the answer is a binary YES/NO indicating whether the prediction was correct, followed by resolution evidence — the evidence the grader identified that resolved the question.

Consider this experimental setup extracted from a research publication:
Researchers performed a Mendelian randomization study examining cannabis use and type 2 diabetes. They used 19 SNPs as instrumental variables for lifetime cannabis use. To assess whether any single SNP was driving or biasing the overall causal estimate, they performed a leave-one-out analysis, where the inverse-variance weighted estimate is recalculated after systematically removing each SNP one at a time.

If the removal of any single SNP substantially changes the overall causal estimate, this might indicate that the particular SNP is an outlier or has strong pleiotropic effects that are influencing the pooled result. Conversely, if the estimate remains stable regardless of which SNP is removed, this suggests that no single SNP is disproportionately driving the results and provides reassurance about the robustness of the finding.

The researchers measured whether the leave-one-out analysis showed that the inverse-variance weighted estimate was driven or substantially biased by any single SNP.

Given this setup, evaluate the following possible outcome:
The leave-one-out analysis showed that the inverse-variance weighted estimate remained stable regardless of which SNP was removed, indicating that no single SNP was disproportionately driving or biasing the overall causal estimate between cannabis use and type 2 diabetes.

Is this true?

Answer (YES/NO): YES